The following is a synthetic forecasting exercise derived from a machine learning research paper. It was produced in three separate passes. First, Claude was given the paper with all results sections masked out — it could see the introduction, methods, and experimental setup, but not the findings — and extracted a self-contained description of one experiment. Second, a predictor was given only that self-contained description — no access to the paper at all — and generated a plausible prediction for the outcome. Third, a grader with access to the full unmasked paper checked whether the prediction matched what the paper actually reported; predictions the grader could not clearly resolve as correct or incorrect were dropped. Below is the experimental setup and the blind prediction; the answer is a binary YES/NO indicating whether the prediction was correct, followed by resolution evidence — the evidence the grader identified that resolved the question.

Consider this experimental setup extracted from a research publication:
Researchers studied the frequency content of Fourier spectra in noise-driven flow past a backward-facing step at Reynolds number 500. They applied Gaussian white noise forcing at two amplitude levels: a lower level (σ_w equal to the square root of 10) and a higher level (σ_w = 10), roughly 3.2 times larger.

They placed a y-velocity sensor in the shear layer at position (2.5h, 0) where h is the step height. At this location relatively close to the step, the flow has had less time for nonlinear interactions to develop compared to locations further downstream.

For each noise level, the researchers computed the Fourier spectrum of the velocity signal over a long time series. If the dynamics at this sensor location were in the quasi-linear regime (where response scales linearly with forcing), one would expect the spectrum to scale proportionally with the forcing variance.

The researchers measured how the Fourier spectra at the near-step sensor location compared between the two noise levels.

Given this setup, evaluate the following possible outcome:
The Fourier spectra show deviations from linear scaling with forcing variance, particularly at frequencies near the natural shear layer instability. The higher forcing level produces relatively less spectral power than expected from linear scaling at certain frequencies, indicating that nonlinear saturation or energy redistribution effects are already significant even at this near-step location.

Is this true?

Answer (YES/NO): NO